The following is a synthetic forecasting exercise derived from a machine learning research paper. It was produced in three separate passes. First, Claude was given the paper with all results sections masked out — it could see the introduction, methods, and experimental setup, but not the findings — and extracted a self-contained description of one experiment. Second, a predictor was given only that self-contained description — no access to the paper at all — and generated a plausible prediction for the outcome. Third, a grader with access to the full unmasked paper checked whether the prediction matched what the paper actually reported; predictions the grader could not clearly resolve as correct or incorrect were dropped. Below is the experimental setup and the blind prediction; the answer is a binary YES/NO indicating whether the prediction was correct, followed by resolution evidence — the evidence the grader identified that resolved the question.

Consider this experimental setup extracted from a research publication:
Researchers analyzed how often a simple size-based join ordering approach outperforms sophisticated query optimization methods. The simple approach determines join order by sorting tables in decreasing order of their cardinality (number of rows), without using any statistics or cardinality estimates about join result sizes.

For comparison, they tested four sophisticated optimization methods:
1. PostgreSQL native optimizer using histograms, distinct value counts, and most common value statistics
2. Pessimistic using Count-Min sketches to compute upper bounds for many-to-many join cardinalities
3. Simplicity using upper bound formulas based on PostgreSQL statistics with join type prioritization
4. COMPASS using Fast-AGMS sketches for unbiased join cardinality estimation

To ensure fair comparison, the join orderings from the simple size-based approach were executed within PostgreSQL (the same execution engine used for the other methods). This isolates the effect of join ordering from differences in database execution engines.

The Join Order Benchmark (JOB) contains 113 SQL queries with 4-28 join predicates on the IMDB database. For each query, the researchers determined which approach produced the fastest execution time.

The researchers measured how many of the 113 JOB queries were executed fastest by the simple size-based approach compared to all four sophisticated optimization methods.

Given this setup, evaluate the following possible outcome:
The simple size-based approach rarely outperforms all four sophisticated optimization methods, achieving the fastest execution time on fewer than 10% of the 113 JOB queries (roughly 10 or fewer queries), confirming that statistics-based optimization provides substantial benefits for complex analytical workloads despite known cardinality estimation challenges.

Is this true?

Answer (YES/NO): NO